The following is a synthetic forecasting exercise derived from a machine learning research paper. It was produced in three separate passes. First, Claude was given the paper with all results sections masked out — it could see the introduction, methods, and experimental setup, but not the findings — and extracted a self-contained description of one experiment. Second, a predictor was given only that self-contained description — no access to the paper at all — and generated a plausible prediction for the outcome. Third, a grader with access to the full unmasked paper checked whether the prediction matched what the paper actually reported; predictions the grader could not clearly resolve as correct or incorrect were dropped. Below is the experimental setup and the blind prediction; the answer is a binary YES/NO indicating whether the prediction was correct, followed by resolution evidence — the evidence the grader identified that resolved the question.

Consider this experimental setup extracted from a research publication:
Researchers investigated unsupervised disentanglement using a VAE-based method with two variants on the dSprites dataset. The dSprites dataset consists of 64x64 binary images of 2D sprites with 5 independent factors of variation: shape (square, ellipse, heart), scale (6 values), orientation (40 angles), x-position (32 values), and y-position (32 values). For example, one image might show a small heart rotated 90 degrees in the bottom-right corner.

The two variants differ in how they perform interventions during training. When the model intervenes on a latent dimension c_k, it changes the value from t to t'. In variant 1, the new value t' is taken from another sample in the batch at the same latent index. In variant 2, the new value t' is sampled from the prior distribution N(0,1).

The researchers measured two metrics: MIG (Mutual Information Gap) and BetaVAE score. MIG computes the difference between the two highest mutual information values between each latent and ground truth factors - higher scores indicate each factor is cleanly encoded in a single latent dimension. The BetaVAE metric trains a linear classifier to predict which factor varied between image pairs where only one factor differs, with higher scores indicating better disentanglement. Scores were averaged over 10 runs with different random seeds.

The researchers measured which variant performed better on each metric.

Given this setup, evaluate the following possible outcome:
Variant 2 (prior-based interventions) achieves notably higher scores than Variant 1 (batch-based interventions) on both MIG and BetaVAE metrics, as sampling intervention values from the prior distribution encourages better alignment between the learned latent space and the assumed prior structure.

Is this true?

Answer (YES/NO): NO